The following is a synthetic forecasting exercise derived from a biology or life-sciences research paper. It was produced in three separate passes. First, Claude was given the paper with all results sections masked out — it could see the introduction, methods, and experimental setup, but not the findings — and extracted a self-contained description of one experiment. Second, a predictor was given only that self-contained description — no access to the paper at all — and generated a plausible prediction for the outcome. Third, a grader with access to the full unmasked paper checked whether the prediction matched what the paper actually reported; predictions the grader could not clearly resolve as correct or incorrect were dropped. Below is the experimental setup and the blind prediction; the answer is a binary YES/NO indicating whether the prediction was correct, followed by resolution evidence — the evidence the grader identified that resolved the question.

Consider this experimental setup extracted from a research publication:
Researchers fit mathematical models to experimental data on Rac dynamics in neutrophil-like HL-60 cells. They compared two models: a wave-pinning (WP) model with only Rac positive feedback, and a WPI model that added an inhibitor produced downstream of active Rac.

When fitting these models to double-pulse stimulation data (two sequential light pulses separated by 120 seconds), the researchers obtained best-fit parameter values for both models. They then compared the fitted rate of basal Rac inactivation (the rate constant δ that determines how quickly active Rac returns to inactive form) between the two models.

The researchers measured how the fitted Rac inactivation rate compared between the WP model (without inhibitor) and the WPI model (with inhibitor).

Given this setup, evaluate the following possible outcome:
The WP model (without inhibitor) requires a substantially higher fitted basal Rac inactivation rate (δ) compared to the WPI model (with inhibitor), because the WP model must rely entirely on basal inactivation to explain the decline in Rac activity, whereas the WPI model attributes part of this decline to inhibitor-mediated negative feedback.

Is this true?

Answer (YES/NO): YES